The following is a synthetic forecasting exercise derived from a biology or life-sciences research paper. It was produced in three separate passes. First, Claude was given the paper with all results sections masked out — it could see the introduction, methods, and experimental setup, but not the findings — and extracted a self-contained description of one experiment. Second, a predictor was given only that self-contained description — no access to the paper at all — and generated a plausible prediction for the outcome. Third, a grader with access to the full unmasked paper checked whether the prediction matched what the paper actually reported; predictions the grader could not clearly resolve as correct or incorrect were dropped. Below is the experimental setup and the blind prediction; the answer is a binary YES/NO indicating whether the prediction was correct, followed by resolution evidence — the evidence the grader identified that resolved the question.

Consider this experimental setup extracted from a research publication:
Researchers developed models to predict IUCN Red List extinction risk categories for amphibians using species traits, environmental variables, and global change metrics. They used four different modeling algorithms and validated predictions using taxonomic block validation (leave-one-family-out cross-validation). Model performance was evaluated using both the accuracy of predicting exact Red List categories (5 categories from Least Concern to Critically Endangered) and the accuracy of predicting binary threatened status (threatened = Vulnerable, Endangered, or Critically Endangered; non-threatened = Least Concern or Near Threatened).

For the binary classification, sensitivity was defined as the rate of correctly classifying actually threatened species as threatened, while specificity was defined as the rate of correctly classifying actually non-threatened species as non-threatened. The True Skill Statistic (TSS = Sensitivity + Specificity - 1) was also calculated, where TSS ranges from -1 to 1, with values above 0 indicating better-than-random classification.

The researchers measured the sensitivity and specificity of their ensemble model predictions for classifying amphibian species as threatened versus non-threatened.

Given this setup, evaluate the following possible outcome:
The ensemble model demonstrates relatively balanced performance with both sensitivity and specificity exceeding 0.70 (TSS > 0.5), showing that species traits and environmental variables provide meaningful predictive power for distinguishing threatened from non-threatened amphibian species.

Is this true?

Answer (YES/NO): NO